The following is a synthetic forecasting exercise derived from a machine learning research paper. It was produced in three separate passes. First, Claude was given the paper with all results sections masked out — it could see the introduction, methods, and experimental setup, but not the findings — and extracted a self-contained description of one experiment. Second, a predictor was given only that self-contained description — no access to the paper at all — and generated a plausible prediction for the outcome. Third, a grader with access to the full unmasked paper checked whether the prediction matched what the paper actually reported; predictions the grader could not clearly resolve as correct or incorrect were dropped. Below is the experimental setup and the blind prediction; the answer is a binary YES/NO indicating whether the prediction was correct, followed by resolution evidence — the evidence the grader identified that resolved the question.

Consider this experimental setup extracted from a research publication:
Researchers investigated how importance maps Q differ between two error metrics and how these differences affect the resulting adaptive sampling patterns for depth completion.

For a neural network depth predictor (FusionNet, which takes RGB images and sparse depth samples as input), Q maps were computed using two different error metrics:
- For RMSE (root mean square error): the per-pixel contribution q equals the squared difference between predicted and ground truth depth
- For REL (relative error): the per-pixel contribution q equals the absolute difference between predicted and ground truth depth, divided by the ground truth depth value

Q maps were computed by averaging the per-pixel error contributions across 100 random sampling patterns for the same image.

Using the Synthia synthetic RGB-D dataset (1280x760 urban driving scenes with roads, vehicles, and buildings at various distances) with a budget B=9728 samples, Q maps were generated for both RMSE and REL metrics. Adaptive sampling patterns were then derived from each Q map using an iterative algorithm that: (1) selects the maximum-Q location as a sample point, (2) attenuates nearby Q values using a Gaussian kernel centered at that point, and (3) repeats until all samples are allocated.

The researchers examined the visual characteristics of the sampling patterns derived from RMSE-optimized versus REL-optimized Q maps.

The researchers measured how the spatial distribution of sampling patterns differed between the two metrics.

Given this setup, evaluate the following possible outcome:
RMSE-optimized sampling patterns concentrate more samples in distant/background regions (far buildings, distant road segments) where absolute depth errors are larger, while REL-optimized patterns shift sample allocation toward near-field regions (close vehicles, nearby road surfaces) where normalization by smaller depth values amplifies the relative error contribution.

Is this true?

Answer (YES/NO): NO